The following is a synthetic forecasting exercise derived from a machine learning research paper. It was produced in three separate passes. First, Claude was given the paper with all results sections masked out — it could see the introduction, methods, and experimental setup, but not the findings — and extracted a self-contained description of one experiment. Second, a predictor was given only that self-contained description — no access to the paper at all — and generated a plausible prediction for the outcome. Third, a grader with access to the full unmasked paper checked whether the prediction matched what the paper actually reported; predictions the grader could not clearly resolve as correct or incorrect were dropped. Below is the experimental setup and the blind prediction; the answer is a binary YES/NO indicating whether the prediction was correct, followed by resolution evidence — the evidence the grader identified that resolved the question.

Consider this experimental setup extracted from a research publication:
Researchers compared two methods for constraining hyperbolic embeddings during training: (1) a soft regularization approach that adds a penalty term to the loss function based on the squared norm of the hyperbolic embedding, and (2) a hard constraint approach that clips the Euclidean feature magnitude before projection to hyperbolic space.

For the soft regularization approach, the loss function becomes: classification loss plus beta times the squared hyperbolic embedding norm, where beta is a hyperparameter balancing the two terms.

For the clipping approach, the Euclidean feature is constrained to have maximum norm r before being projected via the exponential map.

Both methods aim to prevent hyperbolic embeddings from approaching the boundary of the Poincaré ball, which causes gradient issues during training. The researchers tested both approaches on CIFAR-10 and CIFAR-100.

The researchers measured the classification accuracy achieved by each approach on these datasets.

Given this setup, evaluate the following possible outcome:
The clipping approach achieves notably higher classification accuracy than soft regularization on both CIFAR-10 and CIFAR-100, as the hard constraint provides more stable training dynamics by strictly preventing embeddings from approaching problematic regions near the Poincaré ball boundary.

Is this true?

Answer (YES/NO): YES